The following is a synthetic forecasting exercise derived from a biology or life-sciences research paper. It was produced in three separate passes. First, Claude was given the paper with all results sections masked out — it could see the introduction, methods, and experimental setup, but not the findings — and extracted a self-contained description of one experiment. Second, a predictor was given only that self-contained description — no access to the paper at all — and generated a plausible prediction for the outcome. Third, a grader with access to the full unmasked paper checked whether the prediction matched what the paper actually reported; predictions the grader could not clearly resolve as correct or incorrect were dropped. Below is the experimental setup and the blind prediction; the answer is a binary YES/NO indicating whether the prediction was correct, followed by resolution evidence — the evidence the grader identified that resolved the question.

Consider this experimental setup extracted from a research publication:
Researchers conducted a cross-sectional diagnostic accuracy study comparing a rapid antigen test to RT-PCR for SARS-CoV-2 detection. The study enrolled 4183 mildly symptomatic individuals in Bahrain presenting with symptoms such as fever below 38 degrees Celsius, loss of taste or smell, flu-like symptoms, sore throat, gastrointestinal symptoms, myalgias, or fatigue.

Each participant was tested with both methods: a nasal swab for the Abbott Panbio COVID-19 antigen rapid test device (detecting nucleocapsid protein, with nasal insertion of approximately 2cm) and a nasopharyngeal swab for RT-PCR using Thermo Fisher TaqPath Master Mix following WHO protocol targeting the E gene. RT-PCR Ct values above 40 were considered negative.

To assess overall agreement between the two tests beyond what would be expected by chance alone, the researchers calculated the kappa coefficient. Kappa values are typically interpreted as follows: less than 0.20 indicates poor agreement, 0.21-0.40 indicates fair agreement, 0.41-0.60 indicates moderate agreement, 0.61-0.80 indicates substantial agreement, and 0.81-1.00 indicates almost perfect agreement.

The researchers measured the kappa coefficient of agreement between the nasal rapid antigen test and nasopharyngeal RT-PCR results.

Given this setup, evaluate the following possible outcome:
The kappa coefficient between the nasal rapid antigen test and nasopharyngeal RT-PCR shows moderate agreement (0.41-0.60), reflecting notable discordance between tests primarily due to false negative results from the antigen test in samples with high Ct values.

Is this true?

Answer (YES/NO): NO